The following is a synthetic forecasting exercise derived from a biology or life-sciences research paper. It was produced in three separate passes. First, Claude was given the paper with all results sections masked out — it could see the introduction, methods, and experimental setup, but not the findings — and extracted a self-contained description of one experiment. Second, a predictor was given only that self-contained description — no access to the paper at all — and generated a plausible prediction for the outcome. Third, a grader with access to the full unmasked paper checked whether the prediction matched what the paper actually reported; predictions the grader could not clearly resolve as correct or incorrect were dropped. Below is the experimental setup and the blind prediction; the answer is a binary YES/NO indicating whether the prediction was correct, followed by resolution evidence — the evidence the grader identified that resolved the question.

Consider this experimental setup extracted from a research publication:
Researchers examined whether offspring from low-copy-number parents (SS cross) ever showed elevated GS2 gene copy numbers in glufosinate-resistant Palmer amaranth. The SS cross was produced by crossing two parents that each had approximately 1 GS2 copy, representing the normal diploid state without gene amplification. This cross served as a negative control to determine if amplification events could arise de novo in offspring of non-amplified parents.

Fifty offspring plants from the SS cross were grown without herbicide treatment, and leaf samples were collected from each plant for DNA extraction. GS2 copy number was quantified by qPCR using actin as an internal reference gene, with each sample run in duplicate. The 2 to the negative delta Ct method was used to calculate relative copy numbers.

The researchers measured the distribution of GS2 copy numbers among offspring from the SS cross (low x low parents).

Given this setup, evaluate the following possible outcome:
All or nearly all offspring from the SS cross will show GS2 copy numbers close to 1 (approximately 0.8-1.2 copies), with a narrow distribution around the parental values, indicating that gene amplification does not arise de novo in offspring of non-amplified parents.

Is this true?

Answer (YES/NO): NO